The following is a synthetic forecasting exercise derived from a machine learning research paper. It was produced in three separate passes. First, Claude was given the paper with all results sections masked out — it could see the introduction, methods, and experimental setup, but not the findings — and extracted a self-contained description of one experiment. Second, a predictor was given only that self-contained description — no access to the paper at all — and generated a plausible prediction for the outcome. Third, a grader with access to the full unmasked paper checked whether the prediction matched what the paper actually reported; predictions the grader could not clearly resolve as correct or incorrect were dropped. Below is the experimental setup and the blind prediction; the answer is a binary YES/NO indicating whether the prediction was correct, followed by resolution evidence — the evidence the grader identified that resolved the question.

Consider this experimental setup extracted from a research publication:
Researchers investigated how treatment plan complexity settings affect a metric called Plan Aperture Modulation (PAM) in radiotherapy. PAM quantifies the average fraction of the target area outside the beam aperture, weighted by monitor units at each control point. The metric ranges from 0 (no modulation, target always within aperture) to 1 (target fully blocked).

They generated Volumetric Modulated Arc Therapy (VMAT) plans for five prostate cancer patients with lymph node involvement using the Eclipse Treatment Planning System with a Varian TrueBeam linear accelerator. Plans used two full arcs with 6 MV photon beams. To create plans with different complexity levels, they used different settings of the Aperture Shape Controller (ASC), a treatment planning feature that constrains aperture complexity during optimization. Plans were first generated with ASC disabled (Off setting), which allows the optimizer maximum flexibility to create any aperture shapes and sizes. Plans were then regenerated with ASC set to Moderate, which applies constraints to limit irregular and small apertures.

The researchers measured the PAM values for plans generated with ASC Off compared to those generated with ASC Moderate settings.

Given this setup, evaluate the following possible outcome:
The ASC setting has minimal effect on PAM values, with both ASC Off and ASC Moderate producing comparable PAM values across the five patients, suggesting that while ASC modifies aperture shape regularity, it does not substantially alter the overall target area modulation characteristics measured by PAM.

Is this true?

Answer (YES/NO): NO